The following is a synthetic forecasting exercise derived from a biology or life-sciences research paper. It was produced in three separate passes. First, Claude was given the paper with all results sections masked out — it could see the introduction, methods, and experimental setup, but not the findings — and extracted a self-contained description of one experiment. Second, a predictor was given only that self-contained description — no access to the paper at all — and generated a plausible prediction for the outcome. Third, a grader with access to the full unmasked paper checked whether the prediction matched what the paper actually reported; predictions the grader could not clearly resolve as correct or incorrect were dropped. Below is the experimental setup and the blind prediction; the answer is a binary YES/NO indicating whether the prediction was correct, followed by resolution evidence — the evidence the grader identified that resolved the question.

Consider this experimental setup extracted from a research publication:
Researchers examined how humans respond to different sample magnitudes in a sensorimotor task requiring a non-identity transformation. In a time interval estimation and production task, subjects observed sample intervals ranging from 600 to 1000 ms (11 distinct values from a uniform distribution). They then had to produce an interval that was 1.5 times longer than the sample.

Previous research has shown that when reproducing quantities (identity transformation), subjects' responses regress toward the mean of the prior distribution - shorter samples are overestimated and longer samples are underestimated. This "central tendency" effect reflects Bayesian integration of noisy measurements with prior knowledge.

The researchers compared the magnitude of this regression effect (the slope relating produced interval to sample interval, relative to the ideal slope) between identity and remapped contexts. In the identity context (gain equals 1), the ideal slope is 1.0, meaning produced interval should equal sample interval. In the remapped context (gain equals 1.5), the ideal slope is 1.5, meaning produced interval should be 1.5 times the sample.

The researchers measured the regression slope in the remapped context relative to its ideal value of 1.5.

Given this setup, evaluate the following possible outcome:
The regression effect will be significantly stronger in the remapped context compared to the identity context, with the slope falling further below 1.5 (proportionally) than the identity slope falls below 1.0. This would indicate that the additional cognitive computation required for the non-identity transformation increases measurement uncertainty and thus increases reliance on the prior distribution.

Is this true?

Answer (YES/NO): YES